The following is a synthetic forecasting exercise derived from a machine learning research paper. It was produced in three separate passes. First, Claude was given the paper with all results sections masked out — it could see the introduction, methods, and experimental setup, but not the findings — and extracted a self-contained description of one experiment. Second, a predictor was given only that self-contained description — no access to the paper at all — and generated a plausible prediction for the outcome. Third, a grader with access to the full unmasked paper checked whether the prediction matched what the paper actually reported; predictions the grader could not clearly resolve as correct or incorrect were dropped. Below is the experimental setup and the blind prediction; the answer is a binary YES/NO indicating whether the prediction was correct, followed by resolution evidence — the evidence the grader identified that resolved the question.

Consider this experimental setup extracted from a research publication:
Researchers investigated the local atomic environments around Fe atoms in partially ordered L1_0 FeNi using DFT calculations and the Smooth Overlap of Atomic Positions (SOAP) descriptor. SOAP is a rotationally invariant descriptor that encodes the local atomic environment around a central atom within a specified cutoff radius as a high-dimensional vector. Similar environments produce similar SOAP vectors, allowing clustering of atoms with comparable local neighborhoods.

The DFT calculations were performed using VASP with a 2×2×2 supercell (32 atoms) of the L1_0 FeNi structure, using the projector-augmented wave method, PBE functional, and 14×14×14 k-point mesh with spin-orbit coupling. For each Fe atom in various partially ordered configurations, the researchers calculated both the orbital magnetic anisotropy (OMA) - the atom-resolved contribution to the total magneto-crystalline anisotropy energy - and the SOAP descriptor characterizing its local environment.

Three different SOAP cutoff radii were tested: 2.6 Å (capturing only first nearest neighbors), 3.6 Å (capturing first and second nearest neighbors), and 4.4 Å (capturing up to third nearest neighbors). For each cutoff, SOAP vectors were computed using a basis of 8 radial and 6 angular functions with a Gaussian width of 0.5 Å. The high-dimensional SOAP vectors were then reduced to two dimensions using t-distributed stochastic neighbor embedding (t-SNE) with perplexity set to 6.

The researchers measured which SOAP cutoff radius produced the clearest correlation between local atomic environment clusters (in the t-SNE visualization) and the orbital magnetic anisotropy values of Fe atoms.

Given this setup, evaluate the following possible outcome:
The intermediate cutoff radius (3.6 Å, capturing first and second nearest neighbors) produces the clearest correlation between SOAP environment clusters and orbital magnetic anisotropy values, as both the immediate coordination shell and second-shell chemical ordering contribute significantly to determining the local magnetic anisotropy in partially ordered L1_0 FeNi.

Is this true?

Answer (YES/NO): NO